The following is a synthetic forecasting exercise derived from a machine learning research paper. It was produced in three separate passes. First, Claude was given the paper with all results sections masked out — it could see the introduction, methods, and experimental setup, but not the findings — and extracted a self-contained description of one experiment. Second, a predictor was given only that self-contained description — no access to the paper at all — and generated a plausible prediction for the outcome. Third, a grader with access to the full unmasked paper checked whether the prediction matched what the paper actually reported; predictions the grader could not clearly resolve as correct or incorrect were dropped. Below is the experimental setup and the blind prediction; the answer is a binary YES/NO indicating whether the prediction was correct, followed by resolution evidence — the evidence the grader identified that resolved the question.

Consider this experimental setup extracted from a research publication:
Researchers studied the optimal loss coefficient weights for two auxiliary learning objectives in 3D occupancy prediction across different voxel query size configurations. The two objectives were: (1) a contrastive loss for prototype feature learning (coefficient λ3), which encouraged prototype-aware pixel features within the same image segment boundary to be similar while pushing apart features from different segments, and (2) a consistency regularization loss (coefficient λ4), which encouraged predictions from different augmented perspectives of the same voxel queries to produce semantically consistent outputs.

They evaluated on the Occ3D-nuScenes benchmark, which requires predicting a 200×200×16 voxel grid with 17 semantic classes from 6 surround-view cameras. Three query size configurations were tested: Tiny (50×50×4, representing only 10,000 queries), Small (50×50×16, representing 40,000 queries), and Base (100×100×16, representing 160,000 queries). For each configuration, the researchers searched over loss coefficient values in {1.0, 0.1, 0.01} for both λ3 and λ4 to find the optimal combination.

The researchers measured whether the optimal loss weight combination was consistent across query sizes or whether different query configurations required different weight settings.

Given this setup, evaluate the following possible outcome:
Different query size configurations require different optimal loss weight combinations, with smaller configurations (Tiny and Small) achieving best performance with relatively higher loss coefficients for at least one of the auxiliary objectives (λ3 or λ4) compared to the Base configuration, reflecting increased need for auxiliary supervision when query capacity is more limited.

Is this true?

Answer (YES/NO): NO